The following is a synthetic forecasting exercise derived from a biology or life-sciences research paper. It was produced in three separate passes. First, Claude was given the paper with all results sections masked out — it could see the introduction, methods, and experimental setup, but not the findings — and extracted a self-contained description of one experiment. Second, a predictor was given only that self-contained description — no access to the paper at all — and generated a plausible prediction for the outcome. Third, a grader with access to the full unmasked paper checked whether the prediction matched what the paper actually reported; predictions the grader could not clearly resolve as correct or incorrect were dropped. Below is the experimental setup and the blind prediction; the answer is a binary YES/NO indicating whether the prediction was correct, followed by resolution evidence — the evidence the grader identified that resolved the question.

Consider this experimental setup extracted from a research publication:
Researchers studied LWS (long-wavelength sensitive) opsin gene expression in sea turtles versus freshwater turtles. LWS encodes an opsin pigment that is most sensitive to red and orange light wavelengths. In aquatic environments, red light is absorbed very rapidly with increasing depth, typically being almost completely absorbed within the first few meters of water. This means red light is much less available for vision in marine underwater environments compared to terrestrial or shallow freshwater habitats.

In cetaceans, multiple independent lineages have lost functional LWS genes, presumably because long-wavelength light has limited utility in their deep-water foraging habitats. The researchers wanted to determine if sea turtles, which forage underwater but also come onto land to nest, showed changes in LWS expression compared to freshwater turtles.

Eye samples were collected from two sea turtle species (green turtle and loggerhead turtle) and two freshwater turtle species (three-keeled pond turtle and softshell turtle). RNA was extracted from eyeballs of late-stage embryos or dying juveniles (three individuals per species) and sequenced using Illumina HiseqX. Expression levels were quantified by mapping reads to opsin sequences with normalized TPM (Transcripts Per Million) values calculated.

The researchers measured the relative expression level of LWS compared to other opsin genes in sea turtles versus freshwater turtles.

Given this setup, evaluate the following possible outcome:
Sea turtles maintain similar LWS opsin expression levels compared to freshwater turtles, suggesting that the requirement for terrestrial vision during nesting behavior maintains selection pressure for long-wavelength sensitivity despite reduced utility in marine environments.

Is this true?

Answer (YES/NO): YES